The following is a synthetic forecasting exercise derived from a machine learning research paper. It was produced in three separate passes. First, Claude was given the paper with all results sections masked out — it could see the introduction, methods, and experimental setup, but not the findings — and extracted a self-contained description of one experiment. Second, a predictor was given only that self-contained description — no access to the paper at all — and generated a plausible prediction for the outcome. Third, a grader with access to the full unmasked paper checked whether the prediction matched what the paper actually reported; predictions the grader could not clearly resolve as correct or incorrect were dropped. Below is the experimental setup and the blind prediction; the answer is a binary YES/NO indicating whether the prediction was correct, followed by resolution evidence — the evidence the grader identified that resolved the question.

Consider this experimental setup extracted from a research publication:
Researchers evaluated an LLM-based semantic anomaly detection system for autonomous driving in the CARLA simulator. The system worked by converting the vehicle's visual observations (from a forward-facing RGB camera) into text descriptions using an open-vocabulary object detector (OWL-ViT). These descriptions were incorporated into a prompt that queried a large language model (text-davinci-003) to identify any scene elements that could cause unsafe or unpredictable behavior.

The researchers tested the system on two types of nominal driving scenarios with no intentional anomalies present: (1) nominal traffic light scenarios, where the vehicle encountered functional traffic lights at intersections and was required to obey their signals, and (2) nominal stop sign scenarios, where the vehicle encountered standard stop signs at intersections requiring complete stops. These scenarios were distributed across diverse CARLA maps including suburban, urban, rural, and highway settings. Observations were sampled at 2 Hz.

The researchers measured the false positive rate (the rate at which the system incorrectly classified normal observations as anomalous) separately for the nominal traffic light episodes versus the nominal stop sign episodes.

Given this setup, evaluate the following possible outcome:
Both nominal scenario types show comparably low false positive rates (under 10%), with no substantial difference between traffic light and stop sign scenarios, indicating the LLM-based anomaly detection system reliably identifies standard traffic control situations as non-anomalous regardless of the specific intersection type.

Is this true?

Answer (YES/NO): NO